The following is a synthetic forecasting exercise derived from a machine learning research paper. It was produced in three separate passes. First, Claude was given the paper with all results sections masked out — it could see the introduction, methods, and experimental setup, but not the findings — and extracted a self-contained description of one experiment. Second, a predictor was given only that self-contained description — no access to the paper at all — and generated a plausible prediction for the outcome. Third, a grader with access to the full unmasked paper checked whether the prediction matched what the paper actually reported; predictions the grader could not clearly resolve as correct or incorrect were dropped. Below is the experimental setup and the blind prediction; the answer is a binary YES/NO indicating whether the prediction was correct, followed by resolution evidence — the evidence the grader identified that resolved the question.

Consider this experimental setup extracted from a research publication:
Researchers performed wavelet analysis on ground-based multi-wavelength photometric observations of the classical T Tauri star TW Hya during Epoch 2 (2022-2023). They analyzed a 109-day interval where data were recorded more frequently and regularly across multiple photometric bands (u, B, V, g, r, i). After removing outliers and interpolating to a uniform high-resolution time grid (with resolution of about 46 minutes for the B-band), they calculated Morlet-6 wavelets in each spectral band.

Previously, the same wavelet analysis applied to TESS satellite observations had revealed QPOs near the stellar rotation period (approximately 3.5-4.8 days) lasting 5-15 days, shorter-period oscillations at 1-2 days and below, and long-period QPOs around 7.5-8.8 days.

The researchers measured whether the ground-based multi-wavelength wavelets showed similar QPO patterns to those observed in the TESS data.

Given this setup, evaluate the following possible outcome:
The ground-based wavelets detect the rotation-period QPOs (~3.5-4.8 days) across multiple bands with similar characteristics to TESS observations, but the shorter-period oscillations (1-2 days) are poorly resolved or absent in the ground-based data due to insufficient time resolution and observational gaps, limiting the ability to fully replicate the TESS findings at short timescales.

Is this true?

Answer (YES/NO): NO